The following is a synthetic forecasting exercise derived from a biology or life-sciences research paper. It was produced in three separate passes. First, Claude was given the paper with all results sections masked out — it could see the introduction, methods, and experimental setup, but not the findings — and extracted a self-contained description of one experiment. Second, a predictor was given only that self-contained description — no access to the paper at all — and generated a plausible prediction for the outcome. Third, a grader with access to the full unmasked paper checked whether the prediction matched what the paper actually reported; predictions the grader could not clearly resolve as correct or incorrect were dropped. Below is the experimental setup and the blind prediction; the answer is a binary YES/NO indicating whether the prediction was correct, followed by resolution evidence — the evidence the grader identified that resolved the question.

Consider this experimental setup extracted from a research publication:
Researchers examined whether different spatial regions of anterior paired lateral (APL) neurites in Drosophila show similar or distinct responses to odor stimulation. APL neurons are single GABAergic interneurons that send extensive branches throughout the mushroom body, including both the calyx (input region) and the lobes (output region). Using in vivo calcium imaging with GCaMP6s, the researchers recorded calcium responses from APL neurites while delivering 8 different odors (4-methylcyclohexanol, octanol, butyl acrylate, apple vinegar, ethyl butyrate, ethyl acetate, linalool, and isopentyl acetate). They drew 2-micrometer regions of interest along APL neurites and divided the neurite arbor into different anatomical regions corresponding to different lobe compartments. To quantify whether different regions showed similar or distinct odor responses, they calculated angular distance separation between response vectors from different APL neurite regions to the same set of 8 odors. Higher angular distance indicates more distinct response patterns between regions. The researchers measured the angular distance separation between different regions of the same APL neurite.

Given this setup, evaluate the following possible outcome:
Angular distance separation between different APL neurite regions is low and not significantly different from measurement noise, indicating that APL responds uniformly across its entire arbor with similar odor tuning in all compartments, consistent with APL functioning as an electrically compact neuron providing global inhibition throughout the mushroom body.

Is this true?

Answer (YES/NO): NO